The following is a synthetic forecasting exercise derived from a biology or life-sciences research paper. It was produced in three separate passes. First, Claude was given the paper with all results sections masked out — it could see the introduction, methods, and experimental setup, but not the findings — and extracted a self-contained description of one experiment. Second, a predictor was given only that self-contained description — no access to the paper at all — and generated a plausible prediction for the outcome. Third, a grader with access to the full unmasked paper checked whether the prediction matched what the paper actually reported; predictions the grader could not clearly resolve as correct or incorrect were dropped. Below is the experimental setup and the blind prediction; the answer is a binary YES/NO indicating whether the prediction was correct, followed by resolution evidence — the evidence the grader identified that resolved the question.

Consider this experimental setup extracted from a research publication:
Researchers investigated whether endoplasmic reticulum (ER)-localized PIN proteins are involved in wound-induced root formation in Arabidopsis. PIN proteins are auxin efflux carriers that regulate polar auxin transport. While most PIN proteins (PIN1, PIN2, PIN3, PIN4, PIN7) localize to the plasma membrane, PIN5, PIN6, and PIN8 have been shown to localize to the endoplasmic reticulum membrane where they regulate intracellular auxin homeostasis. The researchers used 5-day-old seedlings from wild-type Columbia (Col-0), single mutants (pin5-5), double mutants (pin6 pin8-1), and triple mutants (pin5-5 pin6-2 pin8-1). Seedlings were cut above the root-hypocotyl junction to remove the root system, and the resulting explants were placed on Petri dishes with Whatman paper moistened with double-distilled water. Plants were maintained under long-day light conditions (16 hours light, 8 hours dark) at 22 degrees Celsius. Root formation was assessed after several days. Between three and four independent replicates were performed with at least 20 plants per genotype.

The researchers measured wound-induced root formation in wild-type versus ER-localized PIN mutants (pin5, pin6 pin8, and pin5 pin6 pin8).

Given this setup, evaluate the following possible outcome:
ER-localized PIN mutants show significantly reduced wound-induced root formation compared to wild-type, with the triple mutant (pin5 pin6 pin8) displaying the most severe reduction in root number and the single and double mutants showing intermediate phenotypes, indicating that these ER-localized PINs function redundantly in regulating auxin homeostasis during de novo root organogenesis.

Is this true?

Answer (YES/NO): NO